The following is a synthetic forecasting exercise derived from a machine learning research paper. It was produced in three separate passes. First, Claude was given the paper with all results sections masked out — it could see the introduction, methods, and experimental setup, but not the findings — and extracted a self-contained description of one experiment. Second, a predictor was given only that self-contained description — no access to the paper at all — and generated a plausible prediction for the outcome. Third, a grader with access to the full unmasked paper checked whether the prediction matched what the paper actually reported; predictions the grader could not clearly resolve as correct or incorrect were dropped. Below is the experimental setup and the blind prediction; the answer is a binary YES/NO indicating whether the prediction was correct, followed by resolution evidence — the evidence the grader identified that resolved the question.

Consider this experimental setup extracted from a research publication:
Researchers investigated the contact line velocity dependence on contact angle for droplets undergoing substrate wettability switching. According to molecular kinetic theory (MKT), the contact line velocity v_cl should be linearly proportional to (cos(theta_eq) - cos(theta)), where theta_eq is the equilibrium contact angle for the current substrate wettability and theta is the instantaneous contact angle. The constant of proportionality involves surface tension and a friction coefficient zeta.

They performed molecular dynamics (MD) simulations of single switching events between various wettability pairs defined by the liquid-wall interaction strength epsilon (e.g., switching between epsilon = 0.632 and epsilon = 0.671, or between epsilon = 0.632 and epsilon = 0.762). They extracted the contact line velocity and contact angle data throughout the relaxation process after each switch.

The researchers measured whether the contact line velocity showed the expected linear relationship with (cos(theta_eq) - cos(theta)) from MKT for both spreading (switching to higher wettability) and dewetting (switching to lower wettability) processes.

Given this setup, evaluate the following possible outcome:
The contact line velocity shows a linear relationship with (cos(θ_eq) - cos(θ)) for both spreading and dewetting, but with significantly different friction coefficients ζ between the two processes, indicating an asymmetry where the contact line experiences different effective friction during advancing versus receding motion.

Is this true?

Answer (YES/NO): NO